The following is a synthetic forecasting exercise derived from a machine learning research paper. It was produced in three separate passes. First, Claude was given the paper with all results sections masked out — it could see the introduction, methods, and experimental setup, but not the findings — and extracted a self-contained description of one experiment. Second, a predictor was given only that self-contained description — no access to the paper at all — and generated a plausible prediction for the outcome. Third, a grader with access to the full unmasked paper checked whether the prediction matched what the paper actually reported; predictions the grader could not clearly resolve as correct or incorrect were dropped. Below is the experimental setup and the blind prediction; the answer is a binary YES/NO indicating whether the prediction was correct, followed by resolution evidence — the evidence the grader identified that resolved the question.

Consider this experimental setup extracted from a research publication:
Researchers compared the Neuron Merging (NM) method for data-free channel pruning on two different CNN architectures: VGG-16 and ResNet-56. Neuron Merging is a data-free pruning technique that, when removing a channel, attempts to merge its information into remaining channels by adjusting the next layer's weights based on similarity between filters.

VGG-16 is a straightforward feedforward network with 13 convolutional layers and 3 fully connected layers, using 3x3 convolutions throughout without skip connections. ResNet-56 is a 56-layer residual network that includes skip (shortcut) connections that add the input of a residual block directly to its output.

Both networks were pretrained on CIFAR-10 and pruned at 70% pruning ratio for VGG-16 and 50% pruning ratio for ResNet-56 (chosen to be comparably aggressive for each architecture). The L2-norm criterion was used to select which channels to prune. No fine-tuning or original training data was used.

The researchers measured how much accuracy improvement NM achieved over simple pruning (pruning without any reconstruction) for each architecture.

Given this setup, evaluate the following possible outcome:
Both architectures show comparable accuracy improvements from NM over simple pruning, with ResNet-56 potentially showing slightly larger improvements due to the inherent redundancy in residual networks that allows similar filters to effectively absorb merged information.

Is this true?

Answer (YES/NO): YES